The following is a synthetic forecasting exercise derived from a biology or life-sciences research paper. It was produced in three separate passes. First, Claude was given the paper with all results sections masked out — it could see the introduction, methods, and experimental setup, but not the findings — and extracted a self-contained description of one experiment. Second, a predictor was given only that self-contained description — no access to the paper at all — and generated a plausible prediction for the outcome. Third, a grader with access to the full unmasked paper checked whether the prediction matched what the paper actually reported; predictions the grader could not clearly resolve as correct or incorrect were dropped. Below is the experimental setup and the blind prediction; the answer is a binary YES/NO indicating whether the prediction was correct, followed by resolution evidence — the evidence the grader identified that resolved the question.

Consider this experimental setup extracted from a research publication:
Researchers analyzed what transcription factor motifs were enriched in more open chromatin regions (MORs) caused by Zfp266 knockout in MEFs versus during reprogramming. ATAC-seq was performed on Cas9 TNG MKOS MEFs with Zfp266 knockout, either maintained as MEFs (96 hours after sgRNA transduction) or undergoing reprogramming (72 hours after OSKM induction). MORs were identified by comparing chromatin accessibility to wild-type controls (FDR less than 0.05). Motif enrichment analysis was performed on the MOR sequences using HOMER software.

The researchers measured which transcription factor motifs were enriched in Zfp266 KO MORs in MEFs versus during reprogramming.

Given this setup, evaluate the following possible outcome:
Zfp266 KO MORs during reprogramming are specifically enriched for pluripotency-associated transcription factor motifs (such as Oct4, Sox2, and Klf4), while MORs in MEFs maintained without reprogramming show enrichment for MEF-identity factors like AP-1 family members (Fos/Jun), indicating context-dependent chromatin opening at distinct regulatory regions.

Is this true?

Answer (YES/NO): YES